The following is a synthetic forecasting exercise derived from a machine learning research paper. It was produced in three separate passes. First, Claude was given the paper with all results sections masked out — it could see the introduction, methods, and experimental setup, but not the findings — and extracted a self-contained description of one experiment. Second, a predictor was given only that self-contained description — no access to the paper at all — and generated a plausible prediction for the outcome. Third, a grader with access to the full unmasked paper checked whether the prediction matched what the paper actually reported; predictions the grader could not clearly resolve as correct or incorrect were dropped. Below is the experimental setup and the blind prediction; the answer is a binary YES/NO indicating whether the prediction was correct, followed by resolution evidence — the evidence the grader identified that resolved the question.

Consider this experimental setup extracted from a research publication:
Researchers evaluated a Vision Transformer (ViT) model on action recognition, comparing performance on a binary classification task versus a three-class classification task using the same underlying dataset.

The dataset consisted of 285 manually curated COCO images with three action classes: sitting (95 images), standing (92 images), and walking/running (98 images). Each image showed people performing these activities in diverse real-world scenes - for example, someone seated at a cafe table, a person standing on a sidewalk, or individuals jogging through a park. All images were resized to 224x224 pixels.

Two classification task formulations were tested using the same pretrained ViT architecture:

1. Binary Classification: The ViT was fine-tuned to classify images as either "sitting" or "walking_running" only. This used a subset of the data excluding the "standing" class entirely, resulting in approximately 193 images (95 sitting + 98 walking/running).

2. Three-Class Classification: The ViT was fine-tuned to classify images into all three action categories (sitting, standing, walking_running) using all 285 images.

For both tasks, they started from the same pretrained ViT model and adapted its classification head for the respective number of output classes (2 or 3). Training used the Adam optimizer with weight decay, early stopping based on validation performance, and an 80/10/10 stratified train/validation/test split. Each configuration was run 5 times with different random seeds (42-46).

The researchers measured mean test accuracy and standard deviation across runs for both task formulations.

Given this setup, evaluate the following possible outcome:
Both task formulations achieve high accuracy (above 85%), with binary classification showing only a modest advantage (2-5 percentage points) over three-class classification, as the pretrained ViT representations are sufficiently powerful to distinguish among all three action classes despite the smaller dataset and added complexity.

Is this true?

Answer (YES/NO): NO